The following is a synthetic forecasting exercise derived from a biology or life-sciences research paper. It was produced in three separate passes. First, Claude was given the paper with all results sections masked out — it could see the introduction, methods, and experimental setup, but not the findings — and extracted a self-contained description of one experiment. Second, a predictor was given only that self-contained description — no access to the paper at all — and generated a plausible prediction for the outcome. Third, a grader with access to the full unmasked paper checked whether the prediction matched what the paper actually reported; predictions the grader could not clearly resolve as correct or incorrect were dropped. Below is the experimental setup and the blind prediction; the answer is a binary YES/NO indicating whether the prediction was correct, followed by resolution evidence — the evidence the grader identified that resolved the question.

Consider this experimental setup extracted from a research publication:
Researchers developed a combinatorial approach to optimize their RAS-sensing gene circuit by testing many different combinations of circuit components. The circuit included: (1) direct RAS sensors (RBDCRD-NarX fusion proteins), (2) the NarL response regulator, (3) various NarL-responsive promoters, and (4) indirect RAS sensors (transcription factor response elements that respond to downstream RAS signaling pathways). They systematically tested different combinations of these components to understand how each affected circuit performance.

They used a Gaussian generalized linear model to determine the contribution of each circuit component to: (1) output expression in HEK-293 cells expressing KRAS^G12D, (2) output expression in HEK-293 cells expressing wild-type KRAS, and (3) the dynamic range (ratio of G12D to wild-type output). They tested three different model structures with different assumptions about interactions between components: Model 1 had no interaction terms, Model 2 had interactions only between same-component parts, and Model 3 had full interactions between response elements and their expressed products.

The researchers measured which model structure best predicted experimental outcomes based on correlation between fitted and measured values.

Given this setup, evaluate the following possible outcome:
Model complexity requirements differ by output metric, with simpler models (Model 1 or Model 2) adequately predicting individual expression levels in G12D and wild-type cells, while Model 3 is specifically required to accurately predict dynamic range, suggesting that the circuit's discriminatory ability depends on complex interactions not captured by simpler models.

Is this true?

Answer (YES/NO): NO